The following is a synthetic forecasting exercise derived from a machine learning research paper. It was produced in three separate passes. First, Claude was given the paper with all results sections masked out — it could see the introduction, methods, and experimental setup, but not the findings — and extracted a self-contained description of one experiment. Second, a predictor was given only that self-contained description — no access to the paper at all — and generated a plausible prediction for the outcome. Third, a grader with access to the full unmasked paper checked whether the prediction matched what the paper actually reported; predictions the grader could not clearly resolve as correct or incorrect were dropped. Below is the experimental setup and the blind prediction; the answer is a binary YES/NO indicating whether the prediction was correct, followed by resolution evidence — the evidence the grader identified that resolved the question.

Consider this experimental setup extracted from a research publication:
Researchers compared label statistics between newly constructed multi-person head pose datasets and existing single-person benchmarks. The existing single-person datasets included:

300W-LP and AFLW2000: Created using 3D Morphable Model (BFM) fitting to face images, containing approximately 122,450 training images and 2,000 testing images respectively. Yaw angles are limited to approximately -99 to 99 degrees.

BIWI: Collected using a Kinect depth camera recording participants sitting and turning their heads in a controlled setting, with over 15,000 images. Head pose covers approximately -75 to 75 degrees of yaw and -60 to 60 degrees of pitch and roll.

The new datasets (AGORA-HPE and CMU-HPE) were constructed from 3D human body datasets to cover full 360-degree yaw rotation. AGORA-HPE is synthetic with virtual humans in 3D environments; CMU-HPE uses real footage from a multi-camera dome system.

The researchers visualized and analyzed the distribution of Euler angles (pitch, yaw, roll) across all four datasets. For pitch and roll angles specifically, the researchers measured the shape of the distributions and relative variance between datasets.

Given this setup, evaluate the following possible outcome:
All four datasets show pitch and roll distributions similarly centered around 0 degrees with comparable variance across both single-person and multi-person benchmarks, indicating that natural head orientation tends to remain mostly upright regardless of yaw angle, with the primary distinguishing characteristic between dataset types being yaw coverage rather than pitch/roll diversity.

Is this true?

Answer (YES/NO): NO